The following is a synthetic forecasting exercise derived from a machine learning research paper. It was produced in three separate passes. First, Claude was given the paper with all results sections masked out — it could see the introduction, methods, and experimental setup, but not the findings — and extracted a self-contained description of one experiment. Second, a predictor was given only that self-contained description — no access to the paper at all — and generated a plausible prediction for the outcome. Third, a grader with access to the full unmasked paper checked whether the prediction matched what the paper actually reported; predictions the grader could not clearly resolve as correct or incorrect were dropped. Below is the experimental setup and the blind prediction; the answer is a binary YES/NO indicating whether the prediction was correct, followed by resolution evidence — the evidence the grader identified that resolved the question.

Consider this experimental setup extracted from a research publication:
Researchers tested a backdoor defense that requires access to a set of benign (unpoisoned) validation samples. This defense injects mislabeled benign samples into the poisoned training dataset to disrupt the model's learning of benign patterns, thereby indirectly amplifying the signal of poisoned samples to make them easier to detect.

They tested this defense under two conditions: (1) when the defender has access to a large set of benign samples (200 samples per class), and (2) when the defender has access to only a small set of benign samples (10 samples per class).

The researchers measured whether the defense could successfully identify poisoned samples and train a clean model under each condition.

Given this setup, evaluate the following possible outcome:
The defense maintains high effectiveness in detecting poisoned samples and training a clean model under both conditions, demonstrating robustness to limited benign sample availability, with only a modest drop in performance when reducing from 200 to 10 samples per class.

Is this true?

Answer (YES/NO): NO